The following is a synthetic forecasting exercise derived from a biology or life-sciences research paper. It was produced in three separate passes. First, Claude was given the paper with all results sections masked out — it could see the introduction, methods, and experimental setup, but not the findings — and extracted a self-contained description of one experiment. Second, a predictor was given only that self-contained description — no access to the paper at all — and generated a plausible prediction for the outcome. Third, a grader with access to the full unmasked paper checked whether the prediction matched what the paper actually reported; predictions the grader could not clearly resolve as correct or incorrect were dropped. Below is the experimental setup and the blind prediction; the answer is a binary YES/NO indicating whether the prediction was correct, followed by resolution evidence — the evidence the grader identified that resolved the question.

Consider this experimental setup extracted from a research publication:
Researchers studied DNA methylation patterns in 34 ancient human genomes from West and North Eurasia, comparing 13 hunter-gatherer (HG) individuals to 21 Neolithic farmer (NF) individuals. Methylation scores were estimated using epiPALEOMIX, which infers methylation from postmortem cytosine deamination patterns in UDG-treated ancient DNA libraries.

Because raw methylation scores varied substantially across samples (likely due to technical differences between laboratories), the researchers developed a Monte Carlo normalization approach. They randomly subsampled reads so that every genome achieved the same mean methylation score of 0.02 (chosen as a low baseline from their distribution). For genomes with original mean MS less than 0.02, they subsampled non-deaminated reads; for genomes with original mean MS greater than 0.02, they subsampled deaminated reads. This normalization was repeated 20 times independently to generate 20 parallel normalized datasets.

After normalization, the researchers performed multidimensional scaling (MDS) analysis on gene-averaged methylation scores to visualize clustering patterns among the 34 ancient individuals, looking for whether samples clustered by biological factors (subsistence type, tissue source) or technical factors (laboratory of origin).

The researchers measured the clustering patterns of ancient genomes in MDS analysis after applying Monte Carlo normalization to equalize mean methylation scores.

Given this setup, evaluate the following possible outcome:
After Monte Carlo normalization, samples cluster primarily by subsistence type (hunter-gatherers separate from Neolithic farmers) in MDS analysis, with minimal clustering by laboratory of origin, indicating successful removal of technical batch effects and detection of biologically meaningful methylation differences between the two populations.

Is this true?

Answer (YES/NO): NO